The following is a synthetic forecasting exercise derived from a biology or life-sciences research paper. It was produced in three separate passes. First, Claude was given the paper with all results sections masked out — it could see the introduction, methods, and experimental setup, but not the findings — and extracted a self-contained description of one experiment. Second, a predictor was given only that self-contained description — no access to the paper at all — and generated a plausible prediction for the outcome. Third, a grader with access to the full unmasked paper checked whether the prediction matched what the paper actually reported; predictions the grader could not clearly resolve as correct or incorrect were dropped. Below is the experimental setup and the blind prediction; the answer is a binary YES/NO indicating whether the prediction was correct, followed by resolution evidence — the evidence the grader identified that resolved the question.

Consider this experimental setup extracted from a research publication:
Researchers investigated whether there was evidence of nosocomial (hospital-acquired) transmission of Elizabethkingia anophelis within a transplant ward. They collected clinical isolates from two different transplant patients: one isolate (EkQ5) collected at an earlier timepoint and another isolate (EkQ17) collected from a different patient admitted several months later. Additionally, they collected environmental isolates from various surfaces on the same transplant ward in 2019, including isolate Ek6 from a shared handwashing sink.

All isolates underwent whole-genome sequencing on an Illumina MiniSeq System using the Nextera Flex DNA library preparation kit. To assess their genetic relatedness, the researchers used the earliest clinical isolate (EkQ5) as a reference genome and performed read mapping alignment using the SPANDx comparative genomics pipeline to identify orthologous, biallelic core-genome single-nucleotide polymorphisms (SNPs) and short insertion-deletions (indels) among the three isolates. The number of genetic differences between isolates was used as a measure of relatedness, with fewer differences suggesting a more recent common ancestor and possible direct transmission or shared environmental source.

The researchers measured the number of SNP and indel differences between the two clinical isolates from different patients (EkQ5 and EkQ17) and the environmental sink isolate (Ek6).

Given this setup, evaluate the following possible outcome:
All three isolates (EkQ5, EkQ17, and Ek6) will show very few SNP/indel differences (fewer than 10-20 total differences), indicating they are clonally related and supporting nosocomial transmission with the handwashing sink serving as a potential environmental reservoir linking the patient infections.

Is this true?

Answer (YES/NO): YES